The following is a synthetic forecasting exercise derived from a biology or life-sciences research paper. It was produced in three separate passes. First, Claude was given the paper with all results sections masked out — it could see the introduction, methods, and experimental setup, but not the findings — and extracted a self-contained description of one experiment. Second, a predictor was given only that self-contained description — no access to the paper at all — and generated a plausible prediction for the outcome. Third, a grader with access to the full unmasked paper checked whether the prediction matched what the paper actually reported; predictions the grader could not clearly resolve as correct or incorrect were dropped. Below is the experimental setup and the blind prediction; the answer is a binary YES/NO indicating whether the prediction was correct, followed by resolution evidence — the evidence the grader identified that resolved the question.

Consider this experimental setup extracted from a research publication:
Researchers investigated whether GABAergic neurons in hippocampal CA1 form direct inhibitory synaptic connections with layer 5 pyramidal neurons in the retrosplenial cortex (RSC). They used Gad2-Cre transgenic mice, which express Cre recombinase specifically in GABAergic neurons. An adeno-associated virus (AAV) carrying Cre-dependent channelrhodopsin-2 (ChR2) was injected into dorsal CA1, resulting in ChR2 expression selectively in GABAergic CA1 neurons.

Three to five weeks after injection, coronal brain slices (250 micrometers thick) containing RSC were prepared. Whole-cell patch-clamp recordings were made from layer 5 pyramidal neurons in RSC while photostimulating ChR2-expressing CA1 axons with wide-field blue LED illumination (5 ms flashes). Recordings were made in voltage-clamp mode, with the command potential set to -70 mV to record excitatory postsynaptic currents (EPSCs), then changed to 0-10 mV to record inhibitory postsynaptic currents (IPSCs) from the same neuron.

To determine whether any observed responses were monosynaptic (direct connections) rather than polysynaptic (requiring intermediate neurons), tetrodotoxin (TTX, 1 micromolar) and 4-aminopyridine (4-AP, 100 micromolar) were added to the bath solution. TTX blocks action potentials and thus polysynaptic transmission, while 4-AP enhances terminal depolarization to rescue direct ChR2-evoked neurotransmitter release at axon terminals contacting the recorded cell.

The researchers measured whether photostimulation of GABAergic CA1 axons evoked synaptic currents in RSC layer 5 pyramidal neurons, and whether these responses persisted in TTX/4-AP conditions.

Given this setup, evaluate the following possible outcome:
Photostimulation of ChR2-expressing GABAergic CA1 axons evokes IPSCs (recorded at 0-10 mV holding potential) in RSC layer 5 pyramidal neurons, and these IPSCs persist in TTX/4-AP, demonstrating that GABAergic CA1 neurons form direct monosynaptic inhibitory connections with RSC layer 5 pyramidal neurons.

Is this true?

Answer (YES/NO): YES